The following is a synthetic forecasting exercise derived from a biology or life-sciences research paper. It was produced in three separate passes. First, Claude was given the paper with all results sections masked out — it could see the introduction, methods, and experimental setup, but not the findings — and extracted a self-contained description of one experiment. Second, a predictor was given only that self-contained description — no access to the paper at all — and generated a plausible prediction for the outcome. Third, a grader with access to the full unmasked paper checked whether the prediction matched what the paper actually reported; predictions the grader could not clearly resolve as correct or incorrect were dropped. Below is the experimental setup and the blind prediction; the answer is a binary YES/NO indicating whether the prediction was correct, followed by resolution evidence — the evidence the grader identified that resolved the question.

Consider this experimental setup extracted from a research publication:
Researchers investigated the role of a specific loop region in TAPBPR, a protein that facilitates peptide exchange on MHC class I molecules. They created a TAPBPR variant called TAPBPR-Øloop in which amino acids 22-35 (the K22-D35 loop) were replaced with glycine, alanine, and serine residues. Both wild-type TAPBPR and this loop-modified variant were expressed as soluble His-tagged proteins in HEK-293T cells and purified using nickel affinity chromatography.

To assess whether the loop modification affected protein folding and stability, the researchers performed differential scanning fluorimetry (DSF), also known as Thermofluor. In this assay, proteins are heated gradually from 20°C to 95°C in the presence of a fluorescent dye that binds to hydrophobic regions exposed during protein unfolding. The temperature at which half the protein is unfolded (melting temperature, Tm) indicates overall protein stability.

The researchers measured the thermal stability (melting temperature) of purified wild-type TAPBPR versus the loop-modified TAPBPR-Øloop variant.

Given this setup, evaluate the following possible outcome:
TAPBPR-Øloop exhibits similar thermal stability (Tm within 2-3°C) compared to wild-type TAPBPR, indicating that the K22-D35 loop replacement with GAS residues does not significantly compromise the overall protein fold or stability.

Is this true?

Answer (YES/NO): YES